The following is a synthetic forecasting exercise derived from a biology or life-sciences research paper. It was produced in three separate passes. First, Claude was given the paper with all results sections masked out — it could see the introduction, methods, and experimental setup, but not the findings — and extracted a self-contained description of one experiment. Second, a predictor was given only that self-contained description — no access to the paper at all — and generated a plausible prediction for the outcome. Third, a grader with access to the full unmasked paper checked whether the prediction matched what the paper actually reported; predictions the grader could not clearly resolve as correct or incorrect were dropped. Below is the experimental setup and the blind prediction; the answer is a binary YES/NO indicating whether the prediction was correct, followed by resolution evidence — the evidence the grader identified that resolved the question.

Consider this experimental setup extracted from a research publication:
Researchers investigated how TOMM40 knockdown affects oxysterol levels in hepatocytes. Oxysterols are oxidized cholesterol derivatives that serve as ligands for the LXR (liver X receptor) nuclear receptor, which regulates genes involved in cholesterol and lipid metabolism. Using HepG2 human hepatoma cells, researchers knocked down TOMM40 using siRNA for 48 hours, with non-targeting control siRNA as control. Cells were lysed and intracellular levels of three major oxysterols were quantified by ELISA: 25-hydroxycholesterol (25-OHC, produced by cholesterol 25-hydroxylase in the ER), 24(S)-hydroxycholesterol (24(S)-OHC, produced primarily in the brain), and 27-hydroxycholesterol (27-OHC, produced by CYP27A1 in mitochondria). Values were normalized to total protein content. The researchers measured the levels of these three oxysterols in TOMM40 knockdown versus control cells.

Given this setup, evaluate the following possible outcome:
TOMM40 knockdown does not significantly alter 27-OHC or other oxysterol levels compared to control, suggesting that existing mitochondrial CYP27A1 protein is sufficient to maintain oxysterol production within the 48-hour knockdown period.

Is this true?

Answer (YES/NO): NO